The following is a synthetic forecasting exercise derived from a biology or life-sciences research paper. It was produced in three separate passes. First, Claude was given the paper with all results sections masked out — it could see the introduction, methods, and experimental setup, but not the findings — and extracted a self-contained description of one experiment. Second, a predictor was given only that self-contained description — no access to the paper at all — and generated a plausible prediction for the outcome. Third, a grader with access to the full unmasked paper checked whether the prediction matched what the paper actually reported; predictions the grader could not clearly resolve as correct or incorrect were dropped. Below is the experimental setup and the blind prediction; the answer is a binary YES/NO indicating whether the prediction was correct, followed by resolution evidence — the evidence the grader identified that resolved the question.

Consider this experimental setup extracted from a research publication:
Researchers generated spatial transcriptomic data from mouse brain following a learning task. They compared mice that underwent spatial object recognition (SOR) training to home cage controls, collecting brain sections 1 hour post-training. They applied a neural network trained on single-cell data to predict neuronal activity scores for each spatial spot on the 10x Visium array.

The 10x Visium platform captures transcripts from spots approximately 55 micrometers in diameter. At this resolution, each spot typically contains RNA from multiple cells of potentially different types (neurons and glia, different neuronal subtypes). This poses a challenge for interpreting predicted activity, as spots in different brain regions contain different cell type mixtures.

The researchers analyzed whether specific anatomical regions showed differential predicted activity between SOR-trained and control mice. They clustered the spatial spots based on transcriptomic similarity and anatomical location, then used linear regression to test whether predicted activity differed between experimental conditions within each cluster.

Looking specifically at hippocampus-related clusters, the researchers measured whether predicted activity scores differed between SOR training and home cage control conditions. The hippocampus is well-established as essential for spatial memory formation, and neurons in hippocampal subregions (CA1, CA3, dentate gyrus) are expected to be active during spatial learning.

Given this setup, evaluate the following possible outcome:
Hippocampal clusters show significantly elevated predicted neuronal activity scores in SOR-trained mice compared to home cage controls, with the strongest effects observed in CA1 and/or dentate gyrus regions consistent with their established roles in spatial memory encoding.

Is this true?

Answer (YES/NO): NO